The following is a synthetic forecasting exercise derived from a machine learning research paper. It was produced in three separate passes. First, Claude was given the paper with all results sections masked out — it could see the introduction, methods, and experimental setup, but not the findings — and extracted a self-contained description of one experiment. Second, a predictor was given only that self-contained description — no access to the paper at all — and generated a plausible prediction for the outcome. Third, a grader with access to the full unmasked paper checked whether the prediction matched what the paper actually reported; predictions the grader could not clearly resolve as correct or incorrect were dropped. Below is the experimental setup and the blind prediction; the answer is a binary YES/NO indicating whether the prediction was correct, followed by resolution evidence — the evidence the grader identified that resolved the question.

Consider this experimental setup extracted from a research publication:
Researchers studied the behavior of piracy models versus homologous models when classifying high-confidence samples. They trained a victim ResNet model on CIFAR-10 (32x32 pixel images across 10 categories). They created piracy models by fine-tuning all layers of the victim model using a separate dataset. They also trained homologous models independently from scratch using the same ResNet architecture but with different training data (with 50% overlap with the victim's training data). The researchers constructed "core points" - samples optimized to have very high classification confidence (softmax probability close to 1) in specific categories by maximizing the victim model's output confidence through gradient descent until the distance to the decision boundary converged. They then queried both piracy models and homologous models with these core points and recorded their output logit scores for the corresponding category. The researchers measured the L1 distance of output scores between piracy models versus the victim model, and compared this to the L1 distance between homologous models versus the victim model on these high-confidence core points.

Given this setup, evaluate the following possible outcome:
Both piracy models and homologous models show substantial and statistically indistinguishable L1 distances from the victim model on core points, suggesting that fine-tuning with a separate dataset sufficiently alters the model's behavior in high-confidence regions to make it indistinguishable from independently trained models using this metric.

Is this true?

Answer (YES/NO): NO